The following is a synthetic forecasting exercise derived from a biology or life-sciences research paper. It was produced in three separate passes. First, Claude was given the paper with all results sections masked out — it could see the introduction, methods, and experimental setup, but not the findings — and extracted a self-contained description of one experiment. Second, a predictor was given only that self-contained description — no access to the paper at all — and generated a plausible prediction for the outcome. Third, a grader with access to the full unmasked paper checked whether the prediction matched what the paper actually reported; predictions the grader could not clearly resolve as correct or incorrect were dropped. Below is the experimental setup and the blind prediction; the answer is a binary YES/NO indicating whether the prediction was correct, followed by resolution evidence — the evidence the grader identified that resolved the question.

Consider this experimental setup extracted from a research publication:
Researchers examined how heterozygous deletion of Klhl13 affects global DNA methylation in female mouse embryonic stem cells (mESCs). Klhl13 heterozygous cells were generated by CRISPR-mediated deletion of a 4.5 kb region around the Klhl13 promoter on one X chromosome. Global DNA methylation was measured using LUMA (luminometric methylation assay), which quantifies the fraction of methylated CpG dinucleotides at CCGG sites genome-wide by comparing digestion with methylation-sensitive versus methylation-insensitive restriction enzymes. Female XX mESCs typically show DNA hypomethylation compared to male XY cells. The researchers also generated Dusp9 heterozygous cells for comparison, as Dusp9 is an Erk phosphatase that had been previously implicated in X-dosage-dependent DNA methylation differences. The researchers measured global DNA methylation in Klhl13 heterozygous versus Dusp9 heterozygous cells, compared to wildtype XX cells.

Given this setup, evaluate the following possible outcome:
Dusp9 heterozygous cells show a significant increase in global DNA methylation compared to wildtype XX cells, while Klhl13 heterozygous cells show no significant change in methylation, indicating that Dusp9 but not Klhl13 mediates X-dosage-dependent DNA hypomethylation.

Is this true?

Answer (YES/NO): NO